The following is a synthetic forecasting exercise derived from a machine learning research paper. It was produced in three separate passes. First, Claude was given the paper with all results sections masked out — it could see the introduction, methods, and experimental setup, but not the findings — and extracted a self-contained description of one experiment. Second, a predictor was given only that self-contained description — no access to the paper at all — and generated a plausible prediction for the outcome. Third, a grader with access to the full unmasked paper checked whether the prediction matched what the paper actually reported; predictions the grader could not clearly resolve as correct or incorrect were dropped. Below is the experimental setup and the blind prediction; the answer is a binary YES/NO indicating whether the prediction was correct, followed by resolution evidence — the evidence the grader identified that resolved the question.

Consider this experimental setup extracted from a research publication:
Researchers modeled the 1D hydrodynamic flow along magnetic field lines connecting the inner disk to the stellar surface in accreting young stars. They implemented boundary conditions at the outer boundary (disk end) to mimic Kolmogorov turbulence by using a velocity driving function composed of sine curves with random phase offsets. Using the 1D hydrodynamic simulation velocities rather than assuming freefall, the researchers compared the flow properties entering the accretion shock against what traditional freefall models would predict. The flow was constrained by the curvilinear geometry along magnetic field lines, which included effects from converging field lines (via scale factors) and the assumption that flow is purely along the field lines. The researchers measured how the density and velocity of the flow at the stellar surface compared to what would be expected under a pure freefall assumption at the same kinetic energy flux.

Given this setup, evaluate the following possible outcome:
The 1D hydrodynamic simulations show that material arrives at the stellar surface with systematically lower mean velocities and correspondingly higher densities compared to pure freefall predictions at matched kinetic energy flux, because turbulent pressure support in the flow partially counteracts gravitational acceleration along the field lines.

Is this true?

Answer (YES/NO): NO